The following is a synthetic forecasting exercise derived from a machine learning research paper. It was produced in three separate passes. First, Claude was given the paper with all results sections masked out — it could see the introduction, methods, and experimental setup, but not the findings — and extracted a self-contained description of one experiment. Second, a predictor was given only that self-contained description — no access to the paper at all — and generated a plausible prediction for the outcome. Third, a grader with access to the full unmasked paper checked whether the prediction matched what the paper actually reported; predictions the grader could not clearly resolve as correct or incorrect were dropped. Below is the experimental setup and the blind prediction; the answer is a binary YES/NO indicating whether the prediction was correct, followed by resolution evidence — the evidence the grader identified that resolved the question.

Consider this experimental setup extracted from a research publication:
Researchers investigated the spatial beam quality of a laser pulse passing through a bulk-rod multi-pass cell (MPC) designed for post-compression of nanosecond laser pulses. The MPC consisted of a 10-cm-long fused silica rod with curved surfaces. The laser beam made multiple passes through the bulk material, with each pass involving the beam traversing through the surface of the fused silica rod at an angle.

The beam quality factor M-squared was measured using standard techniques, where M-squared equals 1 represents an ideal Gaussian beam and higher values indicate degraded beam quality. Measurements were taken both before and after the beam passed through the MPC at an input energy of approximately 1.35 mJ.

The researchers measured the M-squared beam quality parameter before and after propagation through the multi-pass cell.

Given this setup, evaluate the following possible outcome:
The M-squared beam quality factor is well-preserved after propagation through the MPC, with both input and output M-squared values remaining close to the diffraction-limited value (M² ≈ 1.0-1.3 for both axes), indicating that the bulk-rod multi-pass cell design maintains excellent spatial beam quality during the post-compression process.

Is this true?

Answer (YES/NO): NO